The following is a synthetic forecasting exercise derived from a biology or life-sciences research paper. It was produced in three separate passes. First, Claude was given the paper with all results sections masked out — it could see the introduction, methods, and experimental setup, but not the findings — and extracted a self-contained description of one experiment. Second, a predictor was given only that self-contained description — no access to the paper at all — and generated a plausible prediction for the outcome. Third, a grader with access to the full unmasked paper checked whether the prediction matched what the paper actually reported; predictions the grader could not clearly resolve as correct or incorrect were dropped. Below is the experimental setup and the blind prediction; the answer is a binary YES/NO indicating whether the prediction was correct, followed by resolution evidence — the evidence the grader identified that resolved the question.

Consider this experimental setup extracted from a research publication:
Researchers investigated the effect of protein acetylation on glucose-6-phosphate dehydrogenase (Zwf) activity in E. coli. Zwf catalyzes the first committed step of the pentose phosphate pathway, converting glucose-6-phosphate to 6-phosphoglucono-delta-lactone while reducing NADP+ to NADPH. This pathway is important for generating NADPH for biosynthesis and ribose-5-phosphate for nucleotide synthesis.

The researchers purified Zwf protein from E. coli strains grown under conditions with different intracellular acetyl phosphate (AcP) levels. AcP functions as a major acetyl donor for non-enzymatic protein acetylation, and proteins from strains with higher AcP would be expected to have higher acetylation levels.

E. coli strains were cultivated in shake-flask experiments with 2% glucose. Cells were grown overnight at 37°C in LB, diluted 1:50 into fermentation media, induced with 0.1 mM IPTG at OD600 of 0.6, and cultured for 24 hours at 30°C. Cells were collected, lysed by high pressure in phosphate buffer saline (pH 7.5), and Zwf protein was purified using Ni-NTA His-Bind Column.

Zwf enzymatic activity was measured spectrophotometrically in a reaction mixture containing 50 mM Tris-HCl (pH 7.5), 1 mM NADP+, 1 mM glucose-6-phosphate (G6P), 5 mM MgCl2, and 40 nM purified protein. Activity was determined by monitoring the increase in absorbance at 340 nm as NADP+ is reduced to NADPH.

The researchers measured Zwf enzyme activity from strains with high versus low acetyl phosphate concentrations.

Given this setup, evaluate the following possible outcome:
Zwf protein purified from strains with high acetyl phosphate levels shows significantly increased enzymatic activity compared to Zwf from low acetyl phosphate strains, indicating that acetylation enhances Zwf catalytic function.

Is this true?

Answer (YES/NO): NO